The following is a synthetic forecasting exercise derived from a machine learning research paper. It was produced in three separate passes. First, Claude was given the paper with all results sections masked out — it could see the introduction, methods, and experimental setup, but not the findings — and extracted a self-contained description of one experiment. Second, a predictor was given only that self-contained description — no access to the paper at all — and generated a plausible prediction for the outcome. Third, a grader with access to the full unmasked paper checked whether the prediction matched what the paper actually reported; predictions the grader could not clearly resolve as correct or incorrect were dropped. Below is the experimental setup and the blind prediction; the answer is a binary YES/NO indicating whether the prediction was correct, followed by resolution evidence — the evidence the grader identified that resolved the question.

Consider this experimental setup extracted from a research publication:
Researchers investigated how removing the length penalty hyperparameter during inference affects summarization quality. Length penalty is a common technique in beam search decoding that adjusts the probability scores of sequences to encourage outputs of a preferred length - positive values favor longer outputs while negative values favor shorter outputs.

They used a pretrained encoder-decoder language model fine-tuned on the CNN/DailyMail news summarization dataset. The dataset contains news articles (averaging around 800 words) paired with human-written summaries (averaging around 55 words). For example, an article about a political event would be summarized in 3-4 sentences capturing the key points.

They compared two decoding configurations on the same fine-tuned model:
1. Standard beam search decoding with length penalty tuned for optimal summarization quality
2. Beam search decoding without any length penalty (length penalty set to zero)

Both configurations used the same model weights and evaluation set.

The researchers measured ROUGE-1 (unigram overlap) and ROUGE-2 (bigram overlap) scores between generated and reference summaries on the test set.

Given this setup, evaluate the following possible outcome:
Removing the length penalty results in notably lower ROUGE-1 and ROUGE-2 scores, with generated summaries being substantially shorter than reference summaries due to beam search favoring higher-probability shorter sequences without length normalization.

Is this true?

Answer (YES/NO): NO